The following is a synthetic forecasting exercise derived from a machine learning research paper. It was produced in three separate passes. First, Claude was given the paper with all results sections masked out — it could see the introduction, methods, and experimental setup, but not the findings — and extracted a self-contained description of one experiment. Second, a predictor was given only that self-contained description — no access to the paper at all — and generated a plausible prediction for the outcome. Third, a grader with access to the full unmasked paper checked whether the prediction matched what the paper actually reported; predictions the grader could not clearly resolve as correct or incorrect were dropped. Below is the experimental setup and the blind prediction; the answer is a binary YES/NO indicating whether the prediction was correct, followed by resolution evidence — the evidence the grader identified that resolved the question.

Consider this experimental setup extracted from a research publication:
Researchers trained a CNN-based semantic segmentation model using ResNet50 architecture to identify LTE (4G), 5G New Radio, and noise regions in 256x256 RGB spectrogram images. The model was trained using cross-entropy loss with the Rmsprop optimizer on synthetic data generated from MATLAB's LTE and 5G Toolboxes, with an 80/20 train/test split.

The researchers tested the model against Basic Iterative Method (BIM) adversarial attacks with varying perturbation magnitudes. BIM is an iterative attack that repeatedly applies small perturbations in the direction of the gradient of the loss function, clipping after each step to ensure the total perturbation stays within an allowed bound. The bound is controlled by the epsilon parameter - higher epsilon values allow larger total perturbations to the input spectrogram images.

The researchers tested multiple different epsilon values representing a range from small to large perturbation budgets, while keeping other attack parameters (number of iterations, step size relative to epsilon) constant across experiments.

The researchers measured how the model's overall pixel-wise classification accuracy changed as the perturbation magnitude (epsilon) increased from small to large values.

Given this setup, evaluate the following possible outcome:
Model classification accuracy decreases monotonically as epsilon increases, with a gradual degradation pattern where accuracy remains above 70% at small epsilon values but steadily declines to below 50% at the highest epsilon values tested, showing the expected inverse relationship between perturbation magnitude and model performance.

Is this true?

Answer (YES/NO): NO